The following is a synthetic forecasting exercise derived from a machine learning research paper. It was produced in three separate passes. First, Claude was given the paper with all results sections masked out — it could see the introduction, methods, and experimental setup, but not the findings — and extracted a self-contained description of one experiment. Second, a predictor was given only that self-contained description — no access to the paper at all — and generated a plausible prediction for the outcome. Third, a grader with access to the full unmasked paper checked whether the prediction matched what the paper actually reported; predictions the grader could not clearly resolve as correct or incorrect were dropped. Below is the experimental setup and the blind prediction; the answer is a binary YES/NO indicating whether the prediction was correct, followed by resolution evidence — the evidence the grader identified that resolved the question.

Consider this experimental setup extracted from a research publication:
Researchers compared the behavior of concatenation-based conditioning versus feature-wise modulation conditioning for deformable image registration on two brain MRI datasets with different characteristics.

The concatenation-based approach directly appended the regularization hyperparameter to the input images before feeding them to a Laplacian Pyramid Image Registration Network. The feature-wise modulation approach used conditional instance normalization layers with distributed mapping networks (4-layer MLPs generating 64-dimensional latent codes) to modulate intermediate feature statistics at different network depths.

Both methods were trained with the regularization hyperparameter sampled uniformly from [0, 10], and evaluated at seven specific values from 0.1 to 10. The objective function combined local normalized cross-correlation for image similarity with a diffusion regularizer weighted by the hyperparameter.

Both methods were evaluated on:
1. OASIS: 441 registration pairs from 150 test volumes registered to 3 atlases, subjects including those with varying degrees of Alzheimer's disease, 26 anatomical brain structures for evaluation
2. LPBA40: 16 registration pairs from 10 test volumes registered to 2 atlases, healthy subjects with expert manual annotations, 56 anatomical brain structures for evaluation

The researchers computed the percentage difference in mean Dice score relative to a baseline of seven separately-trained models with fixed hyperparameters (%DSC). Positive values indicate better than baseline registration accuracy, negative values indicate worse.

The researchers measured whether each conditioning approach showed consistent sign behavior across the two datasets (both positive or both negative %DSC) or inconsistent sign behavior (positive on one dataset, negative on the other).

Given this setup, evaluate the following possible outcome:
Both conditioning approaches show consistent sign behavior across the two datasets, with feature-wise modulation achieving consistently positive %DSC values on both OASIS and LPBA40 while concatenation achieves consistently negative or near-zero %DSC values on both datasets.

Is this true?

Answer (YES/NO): NO